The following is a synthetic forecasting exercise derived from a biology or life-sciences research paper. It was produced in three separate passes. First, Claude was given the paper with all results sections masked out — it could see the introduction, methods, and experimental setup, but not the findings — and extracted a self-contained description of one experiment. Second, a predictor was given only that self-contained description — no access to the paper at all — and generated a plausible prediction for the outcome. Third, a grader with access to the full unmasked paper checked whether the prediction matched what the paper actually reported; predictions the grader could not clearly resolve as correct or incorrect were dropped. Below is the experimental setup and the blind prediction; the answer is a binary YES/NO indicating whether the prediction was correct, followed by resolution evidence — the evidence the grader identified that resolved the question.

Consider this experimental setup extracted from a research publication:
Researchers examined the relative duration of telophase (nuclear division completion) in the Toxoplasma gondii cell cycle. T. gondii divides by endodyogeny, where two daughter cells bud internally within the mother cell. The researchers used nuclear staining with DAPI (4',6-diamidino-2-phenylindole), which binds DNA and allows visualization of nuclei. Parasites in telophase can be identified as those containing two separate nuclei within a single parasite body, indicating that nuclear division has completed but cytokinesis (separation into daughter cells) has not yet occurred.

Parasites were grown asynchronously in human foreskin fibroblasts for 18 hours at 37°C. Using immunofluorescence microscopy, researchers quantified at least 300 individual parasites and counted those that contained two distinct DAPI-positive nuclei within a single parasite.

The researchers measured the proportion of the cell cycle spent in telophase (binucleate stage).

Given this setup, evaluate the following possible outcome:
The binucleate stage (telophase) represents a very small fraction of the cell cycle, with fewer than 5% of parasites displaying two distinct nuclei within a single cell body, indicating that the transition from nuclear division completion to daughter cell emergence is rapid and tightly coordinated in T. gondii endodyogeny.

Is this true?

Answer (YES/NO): YES